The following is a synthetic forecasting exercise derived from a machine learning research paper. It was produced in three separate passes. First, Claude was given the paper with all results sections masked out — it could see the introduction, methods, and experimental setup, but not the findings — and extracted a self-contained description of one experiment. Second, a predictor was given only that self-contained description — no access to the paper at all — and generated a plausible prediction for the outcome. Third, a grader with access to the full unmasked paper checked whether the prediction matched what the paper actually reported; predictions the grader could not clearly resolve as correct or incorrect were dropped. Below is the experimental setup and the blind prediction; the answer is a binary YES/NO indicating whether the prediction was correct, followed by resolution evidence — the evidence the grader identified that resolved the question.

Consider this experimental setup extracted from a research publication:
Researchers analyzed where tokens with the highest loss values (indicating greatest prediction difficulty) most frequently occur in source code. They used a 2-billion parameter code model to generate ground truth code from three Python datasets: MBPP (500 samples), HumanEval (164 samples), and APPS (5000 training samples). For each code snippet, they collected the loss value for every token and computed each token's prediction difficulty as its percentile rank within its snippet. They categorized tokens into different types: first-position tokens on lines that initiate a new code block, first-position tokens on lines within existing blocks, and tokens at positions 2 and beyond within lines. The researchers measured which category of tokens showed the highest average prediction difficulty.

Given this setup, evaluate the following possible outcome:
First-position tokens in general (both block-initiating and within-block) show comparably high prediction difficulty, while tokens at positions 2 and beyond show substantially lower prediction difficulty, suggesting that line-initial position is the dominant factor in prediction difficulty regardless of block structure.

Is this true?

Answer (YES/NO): NO